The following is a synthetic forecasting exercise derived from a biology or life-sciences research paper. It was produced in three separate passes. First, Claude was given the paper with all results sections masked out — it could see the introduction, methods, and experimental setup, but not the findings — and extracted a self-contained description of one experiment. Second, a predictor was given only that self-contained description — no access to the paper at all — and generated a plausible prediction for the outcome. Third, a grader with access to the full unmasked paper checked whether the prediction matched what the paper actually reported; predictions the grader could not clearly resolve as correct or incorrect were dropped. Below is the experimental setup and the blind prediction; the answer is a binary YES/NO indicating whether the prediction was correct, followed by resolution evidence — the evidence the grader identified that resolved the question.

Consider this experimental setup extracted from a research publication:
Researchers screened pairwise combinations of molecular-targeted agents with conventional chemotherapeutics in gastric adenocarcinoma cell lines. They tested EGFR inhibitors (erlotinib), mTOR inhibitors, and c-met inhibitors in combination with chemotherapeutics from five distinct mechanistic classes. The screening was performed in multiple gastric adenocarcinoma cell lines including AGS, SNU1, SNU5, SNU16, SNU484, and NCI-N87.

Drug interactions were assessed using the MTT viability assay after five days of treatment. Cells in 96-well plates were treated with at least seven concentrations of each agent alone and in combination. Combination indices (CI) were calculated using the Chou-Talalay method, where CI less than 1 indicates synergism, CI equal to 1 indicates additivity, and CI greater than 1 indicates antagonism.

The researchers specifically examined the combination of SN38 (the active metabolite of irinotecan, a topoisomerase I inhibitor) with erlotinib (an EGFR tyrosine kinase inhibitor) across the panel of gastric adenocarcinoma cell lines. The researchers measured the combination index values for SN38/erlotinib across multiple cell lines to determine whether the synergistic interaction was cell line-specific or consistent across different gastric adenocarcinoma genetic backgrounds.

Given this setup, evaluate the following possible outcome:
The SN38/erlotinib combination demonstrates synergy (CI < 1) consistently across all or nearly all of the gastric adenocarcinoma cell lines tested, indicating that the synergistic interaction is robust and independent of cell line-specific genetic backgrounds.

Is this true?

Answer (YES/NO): NO